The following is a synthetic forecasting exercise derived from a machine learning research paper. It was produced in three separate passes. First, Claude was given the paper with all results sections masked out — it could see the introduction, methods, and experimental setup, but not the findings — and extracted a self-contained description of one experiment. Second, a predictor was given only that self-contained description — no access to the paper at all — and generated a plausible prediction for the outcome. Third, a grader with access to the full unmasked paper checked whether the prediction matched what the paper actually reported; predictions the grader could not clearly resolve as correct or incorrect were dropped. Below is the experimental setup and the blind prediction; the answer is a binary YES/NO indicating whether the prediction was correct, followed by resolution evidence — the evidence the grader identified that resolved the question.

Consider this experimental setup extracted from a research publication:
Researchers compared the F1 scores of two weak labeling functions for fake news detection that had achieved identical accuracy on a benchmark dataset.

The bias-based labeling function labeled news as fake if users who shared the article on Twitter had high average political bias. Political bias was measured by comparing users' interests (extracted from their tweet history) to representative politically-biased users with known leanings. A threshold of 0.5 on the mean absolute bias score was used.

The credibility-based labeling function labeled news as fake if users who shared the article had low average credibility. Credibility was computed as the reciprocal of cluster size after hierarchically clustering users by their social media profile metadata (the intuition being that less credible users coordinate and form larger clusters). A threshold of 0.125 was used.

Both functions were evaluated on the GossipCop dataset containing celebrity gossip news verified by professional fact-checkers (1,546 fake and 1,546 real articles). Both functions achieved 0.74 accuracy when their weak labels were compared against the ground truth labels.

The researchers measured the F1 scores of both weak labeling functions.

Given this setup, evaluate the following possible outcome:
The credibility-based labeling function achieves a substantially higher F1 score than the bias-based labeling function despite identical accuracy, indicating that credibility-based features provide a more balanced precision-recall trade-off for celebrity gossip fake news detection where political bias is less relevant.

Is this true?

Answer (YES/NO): YES